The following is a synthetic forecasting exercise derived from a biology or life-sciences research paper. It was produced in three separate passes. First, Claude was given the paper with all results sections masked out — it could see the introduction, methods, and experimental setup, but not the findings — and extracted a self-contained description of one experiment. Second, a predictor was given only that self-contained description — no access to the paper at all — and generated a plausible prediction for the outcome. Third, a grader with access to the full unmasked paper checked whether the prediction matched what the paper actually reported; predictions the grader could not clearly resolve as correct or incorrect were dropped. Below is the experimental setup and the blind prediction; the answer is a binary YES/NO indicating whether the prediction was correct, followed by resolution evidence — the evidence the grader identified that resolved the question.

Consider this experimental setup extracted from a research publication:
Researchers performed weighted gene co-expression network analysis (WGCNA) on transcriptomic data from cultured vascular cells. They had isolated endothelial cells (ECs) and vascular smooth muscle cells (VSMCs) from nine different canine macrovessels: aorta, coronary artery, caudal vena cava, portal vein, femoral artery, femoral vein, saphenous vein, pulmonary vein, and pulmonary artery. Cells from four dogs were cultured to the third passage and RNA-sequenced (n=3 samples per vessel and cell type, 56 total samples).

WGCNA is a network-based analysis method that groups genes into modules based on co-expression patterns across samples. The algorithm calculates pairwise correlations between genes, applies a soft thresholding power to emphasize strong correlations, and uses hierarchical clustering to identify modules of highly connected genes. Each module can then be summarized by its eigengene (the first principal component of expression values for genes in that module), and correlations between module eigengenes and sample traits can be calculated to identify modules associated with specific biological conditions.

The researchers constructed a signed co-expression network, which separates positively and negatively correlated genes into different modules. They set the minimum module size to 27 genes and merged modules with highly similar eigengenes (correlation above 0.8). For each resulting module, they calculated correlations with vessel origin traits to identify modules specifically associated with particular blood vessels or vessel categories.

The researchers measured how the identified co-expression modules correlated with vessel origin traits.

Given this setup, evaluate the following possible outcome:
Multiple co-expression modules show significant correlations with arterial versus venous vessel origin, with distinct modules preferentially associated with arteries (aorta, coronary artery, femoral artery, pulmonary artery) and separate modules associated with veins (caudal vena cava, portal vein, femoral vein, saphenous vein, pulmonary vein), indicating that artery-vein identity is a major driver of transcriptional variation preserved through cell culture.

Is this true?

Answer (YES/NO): NO